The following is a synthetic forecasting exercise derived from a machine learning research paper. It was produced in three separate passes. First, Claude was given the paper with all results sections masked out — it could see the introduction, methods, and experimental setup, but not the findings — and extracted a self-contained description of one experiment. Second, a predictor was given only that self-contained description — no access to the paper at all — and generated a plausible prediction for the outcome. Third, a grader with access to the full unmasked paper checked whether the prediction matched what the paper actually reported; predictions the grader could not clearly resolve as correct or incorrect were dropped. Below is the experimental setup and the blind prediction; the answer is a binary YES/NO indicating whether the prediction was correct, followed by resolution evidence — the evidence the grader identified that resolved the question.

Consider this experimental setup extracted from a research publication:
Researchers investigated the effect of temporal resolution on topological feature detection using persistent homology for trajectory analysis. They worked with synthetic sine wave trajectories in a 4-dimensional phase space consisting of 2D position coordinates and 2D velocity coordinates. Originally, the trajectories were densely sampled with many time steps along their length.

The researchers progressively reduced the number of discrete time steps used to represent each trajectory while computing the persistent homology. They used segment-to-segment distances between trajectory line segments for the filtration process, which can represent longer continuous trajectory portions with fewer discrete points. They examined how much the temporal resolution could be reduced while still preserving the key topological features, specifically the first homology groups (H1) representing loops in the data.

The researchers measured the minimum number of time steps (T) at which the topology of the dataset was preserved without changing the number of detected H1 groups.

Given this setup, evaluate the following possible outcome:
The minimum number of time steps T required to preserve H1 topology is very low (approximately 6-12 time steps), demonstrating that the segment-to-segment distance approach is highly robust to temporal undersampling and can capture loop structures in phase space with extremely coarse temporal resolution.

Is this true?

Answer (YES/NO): NO